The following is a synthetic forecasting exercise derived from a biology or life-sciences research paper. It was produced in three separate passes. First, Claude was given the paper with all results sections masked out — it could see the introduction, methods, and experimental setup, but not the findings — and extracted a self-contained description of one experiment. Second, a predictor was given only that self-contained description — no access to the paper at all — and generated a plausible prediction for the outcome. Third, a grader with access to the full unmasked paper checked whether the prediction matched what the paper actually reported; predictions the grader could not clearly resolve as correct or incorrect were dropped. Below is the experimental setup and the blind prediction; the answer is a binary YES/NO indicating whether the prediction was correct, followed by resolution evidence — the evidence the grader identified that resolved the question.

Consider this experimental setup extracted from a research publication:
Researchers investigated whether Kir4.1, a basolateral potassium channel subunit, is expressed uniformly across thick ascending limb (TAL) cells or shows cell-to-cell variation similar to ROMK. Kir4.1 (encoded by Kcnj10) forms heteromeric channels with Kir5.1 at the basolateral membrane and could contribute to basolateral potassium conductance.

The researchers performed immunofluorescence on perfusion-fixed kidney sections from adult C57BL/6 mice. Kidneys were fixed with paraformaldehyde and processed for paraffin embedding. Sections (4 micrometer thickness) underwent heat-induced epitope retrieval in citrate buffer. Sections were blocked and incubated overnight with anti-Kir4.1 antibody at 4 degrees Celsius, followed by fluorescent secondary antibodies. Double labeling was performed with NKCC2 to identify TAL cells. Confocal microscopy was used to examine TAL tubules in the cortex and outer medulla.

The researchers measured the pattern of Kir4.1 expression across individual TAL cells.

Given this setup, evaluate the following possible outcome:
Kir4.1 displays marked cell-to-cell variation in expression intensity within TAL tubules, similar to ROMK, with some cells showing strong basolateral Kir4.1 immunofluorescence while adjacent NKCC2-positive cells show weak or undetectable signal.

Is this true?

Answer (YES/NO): YES